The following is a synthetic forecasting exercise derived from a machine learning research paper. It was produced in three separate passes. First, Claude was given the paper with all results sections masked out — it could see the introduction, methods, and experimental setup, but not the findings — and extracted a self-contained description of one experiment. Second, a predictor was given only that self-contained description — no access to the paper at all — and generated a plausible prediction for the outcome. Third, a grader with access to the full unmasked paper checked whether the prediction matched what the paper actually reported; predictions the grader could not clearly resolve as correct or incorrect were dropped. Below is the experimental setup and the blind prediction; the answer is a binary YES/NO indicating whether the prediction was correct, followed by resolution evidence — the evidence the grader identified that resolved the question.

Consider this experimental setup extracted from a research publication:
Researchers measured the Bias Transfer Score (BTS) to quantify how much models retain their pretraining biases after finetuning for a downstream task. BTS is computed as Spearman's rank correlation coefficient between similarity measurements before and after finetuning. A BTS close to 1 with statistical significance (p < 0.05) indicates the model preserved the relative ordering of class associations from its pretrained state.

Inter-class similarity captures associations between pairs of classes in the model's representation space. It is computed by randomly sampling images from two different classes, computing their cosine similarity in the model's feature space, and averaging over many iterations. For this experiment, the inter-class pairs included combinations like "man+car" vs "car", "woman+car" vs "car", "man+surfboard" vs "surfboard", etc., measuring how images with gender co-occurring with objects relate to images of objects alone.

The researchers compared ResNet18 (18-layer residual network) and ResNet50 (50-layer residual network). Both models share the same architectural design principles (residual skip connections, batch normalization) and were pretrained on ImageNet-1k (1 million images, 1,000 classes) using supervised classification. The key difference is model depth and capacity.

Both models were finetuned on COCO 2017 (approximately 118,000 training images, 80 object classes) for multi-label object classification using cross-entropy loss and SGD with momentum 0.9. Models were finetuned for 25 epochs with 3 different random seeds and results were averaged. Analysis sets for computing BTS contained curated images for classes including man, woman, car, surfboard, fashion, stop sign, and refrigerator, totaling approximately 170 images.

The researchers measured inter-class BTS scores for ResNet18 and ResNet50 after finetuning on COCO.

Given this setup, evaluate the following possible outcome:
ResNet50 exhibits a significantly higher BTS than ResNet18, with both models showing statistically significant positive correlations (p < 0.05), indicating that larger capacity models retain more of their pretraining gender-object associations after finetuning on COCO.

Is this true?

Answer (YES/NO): NO